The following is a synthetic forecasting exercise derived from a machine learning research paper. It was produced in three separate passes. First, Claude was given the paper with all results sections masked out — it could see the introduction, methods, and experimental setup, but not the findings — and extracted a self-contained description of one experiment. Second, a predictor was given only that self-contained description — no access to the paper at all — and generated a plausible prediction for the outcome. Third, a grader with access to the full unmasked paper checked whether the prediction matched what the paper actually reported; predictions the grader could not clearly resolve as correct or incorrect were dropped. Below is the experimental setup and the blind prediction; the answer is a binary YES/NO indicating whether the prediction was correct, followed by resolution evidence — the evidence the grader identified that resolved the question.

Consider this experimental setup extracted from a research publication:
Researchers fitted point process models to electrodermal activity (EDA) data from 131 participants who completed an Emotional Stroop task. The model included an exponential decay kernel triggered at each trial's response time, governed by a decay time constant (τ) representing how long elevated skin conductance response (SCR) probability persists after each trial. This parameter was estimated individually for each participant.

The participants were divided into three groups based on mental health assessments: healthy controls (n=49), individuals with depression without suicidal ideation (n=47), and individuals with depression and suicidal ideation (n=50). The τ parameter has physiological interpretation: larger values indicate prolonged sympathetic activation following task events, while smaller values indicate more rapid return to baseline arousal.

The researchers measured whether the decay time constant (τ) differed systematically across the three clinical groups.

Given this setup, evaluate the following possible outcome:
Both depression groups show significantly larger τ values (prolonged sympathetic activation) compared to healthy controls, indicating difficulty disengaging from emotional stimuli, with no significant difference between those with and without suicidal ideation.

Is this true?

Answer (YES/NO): NO